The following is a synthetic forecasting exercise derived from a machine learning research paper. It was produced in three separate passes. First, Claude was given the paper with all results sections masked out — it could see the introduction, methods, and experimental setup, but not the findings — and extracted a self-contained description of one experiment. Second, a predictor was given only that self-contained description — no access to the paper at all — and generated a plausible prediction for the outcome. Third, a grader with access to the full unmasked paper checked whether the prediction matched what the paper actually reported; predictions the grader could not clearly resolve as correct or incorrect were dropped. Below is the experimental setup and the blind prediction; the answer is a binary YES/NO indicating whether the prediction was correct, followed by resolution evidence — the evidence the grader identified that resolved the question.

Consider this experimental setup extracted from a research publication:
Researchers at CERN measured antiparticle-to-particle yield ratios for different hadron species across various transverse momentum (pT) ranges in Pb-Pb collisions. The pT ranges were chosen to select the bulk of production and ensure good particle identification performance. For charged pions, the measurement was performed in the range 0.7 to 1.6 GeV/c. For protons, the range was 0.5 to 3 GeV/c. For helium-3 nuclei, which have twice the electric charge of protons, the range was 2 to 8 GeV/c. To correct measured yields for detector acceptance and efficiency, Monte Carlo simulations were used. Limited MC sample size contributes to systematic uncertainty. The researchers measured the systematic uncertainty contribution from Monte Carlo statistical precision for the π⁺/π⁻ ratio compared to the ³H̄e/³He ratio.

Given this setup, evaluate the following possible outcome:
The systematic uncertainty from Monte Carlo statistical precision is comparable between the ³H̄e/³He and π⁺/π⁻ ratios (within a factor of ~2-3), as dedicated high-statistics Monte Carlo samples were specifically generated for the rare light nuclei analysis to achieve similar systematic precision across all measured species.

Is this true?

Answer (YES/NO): NO